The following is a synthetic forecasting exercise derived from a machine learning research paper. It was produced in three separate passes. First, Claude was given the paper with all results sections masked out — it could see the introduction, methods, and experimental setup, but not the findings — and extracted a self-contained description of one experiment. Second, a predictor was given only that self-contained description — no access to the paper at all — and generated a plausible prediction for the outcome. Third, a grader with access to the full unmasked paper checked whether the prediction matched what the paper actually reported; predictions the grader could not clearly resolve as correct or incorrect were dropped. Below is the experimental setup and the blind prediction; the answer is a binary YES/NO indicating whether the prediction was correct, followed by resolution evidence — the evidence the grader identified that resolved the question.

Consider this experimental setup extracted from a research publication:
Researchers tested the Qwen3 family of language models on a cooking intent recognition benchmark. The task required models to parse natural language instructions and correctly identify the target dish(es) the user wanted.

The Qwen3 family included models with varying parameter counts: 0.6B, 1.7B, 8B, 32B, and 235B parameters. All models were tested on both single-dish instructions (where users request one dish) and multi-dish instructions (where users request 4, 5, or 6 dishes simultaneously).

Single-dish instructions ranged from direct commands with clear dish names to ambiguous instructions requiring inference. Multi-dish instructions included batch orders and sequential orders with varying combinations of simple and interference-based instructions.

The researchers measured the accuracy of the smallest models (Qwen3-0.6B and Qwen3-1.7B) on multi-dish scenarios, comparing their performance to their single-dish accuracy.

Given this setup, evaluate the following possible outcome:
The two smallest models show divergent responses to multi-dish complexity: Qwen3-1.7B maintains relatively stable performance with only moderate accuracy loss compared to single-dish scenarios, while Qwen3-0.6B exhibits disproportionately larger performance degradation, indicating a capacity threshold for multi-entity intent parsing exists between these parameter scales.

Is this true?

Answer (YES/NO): NO